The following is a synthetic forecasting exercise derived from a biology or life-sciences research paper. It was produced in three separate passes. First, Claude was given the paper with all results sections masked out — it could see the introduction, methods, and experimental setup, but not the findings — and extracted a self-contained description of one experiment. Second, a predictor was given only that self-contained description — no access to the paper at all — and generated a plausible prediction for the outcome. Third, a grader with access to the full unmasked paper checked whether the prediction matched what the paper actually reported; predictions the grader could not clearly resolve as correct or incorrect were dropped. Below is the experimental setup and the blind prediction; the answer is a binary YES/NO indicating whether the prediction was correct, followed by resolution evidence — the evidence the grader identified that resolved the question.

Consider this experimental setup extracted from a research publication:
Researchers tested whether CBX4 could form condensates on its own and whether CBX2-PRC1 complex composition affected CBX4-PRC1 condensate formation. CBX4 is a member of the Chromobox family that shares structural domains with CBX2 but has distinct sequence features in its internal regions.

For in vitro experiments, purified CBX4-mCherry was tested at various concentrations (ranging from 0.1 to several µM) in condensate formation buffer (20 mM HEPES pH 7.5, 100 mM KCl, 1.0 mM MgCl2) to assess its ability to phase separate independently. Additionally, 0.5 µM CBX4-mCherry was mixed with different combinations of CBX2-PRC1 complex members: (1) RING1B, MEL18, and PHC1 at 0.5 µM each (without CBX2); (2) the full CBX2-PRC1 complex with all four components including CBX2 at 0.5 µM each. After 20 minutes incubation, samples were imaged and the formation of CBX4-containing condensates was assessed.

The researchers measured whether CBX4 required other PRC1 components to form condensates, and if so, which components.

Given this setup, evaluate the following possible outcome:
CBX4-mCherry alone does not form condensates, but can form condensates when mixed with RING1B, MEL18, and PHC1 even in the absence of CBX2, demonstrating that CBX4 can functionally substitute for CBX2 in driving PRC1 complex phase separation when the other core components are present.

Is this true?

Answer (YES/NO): NO